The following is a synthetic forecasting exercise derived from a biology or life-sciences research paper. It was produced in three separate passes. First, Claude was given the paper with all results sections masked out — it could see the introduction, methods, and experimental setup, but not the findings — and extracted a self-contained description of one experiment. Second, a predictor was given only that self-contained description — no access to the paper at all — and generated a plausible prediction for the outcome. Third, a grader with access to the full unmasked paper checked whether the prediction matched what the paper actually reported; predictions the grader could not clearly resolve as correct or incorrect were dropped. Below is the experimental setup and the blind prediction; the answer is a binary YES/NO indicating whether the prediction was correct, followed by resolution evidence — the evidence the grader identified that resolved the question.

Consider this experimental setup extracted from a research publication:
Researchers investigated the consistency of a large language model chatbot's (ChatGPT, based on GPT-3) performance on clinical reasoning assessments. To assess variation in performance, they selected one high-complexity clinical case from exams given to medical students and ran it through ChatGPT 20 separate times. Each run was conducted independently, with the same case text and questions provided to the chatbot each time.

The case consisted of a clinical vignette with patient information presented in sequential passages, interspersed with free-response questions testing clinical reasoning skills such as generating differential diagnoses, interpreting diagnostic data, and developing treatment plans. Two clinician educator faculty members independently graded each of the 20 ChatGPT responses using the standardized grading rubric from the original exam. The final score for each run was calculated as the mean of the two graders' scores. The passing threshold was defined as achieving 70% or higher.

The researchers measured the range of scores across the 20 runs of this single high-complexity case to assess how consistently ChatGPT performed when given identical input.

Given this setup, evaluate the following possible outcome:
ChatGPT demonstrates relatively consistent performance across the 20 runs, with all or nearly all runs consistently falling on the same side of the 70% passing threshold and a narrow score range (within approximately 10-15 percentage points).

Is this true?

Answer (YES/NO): NO